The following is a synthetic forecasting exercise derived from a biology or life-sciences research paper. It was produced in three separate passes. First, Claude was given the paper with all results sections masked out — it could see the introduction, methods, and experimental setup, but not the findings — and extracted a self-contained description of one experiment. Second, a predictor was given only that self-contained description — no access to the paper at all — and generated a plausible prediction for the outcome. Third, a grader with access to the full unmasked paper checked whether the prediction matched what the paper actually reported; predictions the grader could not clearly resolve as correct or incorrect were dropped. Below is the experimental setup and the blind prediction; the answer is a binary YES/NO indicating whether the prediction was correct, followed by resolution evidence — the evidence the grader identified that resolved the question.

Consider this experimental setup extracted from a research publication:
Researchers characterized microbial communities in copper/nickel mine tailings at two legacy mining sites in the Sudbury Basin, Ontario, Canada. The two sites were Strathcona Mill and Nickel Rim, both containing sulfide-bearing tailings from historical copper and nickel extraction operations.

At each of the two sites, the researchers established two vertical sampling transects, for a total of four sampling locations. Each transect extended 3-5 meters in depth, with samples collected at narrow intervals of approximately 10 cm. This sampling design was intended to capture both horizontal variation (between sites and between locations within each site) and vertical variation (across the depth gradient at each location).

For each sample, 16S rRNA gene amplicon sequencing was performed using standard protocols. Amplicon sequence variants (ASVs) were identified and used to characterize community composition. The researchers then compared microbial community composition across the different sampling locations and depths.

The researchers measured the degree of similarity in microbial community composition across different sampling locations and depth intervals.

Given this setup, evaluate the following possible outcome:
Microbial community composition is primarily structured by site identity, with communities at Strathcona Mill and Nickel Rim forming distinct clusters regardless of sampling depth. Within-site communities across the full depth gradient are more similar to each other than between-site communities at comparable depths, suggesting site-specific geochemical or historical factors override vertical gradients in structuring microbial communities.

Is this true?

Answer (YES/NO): NO